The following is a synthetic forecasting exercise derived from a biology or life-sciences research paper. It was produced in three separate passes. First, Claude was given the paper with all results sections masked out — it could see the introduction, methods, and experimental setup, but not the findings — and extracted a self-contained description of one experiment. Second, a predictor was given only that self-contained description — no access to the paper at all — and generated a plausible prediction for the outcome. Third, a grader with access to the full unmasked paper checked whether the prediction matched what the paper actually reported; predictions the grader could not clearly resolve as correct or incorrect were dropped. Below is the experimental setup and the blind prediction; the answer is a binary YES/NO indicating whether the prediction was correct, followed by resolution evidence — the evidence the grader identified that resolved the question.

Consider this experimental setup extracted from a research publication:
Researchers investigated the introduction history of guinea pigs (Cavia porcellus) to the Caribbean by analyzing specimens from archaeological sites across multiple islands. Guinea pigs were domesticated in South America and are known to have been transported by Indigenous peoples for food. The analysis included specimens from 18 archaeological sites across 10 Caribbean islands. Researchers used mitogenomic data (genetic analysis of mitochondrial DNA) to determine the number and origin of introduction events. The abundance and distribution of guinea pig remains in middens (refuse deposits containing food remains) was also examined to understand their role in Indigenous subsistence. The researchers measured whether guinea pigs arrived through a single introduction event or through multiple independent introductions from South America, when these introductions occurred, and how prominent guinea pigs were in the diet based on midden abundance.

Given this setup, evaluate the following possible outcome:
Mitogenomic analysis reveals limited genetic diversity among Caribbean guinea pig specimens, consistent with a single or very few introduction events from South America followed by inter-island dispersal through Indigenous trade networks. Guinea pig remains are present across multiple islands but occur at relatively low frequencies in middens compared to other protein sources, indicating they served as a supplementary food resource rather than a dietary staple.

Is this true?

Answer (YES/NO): NO